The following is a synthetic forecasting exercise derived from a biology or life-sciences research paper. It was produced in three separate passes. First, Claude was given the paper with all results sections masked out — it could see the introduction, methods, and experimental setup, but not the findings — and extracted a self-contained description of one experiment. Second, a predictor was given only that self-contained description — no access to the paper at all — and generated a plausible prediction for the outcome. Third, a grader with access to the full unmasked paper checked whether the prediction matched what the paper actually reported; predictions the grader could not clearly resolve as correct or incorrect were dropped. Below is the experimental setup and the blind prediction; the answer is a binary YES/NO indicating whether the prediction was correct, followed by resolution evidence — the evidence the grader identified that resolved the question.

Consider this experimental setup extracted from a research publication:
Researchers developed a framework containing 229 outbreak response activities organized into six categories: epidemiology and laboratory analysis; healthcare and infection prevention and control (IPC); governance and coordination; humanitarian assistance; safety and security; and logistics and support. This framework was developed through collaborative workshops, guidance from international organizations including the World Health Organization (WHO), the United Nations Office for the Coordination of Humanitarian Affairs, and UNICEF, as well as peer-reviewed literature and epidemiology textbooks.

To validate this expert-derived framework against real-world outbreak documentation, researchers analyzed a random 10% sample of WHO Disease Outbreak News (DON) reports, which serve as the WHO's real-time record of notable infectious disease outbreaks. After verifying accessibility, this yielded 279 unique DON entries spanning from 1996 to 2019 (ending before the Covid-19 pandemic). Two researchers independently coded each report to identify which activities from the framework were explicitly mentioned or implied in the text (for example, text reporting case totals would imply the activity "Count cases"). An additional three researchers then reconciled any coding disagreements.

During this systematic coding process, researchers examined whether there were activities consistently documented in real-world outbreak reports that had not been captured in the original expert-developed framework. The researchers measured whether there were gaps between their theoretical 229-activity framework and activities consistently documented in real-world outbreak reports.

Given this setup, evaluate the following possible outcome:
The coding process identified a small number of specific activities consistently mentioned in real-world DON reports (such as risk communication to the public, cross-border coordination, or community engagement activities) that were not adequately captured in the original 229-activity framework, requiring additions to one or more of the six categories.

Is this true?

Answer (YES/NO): YES